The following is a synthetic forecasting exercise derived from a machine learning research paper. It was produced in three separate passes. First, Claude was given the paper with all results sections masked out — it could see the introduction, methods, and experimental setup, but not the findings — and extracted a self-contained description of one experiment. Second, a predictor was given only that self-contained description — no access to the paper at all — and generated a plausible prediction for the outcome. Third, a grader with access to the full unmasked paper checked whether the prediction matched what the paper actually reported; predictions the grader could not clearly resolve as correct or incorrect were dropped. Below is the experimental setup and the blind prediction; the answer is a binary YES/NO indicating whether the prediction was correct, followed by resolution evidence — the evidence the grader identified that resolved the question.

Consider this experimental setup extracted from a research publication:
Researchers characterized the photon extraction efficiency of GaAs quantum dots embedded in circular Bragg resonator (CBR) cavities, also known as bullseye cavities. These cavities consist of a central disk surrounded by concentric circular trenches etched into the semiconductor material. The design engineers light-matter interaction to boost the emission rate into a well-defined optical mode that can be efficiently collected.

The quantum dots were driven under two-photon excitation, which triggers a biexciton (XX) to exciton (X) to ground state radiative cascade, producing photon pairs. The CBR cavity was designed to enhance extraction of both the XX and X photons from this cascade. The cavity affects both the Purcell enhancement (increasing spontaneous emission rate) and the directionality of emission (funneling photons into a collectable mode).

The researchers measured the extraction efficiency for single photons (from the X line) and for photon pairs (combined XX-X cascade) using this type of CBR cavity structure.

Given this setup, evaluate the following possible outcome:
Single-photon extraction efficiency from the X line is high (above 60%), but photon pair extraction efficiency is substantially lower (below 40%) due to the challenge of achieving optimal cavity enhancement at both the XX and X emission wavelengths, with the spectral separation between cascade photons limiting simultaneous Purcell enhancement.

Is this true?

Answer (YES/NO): NO